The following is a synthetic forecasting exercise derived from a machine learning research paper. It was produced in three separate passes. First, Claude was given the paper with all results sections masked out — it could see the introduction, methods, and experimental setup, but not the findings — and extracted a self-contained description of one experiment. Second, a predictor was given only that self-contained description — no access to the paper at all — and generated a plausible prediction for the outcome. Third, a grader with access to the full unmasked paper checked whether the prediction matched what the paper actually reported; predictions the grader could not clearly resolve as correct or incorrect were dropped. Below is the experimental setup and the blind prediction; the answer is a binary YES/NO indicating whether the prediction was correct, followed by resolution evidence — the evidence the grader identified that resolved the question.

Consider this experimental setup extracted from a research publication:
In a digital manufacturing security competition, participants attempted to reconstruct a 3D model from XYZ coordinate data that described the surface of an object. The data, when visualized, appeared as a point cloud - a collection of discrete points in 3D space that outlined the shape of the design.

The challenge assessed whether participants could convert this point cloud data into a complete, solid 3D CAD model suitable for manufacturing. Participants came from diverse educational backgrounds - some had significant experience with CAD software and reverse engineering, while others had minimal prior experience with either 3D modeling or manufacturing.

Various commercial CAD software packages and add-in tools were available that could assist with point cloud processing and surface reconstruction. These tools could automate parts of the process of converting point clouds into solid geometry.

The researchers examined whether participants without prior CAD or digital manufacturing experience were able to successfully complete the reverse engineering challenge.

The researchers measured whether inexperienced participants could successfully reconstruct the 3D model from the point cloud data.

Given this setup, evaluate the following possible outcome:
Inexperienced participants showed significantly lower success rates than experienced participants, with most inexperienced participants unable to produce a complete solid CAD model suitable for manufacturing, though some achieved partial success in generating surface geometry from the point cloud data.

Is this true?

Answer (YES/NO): NO